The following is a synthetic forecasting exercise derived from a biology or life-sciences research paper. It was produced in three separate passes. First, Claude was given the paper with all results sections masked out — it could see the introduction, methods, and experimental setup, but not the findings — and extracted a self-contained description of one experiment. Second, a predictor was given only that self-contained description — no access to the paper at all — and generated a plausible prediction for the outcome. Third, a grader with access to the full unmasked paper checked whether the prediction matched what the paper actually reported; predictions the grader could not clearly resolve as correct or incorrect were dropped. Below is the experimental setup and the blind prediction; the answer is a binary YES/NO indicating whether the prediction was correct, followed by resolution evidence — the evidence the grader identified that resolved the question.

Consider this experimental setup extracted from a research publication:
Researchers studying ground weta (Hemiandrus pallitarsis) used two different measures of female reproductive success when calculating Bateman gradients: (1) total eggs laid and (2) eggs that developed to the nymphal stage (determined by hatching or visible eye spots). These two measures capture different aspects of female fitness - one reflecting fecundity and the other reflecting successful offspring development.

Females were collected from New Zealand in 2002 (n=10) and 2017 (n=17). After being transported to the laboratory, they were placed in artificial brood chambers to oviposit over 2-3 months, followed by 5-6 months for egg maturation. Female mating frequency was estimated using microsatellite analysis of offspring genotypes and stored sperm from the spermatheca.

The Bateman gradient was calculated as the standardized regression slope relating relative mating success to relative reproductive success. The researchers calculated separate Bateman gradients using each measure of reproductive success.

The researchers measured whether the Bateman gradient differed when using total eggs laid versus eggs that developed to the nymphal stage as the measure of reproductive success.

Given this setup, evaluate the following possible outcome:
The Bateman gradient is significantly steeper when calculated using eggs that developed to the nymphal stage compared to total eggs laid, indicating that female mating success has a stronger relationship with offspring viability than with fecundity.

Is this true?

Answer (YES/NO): YES